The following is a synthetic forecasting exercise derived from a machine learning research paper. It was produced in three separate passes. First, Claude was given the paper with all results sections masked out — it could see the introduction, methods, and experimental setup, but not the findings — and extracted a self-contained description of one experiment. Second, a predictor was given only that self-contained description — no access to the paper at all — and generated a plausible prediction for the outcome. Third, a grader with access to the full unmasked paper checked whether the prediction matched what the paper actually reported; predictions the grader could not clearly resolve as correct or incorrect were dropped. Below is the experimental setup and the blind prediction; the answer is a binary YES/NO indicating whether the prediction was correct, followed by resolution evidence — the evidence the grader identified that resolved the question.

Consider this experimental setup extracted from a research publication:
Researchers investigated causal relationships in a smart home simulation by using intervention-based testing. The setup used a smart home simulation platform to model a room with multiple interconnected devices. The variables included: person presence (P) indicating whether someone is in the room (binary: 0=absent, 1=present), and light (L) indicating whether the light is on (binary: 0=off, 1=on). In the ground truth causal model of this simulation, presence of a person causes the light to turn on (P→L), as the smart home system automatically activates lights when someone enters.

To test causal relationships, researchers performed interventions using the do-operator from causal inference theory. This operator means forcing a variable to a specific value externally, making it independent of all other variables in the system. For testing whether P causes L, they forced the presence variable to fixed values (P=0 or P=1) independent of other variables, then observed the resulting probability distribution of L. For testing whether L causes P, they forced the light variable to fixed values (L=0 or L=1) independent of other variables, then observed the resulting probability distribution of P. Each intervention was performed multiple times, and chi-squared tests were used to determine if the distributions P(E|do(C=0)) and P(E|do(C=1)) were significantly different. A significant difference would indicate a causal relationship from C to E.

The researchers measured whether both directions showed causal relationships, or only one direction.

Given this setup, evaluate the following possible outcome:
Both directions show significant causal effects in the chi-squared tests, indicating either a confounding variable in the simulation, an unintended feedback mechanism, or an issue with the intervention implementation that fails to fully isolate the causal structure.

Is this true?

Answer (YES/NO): NO